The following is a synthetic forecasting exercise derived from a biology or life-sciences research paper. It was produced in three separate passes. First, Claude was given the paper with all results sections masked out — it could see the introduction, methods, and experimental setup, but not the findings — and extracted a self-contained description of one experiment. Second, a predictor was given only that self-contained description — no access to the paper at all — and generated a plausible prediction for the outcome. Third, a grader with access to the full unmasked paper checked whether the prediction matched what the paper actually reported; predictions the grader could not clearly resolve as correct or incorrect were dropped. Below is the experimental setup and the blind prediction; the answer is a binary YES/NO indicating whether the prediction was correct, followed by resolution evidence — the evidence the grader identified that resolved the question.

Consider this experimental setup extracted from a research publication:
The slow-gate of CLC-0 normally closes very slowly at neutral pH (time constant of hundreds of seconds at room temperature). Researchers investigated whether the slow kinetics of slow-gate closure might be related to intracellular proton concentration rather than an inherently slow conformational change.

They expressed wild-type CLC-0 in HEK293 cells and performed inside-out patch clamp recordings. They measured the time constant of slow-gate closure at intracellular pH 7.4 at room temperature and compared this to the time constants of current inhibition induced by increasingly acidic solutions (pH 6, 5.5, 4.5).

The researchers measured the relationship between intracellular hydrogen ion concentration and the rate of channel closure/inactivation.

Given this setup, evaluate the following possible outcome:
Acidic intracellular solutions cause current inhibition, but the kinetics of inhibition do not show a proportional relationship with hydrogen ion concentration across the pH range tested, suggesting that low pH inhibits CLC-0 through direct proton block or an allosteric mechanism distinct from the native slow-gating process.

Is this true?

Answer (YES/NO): NO